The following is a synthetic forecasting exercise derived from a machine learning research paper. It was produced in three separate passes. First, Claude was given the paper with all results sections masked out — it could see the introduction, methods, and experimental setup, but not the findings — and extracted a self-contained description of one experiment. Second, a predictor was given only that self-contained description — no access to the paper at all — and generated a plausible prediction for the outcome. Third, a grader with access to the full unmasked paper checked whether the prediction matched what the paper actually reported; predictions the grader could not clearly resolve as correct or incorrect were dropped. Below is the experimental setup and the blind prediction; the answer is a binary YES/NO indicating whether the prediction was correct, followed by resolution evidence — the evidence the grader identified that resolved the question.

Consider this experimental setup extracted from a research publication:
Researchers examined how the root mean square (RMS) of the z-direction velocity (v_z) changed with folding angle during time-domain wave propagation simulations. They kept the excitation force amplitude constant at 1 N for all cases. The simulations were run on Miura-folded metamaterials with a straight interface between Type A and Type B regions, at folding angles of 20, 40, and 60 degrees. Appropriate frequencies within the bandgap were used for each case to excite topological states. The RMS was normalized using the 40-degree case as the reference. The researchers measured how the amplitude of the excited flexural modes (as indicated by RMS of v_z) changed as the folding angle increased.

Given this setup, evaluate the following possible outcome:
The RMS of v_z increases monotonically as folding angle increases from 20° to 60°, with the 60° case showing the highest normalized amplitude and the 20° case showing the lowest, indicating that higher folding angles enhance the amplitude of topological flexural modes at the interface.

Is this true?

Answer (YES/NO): NO